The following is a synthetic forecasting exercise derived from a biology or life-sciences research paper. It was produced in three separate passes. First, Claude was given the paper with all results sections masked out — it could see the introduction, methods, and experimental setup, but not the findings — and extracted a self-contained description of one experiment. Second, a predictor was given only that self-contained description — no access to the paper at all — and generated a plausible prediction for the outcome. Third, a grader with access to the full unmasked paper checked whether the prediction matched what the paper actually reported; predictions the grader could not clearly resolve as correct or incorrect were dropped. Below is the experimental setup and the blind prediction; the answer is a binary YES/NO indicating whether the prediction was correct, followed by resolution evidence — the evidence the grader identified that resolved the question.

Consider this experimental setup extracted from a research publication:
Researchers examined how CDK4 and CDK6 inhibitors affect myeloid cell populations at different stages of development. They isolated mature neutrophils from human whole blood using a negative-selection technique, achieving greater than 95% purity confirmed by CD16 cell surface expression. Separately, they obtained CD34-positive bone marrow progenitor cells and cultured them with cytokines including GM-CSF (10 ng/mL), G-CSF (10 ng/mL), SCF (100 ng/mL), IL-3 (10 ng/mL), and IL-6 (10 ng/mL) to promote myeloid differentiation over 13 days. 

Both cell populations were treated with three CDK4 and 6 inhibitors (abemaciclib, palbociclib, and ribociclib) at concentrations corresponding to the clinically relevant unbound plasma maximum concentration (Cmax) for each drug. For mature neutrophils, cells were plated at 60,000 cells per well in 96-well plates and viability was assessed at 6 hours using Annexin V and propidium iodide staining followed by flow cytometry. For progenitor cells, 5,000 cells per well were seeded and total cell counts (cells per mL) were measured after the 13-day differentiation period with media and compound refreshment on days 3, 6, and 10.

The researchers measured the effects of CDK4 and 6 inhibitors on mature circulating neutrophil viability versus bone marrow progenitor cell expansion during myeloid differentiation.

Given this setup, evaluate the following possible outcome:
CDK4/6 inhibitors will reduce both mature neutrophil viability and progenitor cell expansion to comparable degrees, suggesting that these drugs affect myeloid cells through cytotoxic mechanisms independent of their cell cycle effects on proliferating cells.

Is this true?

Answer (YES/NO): NO